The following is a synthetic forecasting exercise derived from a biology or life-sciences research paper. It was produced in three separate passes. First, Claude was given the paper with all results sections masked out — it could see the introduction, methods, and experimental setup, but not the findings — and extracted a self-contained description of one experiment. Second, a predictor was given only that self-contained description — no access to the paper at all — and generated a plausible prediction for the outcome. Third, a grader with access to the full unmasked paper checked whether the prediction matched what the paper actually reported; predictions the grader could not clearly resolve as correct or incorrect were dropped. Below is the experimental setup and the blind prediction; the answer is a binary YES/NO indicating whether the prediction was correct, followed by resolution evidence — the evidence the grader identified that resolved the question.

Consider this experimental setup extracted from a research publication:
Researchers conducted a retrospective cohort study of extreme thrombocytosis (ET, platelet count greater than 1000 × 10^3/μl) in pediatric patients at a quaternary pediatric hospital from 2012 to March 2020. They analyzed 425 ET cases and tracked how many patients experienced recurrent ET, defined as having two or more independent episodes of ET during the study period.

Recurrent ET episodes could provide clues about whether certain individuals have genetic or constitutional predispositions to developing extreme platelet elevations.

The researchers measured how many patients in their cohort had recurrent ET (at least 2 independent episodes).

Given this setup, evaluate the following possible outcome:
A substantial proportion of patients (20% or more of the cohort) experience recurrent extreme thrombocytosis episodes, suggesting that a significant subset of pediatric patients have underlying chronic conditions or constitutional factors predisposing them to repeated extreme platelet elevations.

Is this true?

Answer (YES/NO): NO